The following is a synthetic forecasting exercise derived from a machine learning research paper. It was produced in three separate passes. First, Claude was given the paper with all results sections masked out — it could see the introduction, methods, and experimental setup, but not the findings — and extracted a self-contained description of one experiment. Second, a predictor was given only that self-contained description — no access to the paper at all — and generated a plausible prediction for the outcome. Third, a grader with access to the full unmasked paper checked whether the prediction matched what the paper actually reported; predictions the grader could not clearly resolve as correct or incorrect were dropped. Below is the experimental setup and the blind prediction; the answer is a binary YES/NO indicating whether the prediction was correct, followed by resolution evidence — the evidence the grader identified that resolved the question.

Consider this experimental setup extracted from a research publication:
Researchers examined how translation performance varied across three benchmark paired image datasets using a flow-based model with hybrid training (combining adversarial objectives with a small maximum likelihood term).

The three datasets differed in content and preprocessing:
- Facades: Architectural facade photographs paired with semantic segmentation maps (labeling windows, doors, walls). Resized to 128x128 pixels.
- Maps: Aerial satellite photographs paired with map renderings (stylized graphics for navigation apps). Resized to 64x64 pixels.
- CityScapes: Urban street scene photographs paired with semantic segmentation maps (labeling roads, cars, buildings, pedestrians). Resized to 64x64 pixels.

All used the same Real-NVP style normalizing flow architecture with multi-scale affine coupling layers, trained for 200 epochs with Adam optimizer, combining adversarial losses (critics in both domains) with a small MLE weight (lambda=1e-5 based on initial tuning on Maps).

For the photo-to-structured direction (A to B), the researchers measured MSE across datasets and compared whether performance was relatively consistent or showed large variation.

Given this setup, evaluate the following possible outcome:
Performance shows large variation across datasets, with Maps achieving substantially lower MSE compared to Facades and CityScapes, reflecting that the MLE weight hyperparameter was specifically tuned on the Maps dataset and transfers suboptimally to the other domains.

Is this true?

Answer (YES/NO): NO